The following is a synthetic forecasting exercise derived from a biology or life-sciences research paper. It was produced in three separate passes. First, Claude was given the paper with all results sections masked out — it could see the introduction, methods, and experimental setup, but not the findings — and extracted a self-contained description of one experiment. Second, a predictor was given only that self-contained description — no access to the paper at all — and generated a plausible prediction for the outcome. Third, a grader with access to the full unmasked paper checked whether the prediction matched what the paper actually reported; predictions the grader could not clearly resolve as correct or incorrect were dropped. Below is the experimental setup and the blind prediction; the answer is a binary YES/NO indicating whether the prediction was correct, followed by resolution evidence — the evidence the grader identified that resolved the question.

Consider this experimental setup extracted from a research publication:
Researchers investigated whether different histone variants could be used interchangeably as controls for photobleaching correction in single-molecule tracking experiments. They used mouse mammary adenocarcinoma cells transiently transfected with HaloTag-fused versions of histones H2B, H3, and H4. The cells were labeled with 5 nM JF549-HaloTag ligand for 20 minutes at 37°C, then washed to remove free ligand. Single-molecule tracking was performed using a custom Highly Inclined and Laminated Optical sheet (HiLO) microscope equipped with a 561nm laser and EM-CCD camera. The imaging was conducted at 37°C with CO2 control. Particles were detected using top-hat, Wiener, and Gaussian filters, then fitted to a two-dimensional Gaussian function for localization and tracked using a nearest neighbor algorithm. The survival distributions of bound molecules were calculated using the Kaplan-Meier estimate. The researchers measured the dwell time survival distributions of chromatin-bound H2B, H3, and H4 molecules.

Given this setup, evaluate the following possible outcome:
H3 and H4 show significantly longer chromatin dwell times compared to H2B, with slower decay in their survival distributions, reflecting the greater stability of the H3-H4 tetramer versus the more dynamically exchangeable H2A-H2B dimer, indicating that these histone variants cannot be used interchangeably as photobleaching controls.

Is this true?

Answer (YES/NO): NO